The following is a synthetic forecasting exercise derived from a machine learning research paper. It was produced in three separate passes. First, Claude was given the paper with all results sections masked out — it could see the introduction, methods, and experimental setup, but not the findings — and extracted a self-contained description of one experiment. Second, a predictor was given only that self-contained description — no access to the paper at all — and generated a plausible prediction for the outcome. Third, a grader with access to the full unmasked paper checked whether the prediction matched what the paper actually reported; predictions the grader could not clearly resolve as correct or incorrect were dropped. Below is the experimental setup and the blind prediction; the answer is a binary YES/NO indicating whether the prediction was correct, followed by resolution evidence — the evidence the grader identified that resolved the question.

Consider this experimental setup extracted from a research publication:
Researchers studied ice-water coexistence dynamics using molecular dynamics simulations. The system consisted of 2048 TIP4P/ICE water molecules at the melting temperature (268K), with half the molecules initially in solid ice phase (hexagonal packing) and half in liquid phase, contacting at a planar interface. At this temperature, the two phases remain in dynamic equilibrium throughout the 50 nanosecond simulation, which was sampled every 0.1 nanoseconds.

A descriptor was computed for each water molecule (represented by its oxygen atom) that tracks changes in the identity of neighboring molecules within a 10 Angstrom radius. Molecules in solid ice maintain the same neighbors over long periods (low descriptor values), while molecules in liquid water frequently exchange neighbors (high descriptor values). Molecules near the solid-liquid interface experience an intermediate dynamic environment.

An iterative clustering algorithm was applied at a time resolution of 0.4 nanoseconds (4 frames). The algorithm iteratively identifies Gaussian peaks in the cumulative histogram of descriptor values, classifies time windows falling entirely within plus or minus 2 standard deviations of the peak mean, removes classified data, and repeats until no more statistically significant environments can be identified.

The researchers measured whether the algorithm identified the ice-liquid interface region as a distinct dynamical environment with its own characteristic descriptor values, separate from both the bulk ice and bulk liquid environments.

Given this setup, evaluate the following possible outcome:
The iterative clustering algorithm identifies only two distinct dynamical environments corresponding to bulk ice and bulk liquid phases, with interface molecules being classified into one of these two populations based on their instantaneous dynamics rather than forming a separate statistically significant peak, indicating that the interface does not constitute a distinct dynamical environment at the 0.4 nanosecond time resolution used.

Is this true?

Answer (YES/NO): NO